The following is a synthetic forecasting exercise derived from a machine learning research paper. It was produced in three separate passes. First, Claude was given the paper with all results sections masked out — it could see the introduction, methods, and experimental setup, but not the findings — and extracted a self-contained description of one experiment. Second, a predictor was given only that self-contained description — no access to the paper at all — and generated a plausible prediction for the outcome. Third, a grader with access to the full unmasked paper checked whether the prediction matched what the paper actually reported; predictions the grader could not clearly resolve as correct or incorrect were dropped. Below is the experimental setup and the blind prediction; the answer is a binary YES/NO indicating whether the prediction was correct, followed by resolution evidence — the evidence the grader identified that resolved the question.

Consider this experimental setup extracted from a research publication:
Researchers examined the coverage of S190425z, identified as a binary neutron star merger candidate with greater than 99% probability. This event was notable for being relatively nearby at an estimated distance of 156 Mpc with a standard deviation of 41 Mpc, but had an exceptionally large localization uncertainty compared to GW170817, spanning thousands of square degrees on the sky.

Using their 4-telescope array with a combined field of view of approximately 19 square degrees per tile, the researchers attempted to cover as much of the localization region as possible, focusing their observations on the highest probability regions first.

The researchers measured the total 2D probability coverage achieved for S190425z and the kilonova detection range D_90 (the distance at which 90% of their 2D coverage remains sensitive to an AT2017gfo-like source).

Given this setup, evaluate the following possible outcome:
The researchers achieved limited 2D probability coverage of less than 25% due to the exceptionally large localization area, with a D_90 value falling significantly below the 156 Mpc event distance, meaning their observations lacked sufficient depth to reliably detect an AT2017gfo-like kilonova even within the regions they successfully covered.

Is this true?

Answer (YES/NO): YES